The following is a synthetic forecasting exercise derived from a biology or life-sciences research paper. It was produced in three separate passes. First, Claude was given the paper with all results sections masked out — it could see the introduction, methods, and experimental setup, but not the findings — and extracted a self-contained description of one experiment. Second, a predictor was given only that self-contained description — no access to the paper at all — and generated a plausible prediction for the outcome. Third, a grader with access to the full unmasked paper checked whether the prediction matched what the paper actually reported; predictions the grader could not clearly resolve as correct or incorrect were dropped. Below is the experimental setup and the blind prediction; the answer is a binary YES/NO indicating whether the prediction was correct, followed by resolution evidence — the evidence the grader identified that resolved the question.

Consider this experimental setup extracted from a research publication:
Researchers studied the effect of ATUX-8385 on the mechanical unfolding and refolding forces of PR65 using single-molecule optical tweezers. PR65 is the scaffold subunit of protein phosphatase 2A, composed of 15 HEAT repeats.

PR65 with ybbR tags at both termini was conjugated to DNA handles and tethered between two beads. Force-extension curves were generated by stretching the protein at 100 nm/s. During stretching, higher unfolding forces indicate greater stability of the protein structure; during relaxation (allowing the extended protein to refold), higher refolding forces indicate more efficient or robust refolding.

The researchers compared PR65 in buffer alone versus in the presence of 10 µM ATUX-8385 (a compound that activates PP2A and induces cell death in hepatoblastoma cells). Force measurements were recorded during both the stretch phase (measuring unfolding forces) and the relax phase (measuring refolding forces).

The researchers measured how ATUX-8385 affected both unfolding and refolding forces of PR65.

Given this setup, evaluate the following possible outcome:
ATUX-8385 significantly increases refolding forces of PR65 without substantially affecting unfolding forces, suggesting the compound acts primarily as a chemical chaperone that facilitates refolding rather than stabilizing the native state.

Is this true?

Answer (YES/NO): NO